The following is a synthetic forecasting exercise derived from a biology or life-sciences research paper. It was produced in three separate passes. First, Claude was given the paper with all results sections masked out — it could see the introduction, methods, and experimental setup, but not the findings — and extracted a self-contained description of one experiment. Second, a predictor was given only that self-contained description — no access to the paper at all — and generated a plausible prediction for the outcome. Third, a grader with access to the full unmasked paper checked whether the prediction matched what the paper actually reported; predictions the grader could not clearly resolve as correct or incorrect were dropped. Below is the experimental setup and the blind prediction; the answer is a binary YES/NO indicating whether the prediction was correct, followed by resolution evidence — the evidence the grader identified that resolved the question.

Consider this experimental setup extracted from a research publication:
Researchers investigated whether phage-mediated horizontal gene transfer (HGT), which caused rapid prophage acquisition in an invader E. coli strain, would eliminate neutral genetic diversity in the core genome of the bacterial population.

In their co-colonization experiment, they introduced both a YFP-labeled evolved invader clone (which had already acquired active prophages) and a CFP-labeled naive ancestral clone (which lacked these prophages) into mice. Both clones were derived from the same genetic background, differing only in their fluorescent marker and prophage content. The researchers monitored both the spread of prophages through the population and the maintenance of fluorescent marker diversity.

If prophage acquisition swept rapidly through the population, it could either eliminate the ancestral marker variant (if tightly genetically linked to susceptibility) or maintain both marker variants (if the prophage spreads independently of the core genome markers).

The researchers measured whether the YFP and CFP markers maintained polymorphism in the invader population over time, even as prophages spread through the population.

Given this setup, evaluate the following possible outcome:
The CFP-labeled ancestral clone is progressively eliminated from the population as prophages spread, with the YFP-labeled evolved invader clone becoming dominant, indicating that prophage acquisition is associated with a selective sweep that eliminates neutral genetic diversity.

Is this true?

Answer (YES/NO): NO